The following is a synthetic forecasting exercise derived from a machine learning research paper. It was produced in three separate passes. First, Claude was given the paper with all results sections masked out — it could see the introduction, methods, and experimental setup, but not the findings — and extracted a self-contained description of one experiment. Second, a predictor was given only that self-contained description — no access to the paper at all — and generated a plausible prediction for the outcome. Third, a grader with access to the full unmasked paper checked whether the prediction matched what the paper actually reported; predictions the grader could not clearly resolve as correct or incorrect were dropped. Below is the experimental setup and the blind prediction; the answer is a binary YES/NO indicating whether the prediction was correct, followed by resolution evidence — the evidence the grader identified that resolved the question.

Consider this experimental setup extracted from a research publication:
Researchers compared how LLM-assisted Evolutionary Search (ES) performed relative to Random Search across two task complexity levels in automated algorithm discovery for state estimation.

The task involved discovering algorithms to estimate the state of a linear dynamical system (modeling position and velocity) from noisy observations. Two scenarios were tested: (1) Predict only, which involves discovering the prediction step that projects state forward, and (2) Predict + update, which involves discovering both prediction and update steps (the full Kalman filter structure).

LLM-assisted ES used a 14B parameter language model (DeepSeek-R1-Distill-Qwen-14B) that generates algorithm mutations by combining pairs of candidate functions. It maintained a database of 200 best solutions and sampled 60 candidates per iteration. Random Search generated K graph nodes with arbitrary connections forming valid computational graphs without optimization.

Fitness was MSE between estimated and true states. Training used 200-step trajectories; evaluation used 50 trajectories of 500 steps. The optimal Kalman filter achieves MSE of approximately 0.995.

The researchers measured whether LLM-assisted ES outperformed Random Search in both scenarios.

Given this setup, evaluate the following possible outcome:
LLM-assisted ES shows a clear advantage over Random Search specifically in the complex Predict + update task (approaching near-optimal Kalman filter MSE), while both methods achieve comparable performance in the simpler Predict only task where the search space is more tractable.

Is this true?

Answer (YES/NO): NO